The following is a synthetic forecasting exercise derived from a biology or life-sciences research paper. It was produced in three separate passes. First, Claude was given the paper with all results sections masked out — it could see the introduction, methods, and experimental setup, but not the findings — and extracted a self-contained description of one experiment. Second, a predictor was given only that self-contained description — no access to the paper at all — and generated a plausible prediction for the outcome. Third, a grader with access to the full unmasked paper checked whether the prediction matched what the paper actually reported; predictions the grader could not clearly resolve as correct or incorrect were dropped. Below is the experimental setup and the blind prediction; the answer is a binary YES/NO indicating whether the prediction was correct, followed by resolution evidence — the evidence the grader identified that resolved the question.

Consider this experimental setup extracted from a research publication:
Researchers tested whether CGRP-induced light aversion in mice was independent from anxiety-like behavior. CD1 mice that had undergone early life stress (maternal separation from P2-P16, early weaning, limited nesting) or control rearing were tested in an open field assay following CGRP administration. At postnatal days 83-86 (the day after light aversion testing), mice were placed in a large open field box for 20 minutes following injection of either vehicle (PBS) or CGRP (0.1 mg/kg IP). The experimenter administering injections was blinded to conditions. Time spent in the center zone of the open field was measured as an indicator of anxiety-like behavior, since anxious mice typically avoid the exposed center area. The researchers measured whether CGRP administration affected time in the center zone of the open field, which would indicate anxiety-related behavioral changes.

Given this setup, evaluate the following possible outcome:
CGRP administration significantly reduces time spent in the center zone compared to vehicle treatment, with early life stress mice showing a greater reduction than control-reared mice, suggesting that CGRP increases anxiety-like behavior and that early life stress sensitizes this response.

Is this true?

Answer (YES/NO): NO